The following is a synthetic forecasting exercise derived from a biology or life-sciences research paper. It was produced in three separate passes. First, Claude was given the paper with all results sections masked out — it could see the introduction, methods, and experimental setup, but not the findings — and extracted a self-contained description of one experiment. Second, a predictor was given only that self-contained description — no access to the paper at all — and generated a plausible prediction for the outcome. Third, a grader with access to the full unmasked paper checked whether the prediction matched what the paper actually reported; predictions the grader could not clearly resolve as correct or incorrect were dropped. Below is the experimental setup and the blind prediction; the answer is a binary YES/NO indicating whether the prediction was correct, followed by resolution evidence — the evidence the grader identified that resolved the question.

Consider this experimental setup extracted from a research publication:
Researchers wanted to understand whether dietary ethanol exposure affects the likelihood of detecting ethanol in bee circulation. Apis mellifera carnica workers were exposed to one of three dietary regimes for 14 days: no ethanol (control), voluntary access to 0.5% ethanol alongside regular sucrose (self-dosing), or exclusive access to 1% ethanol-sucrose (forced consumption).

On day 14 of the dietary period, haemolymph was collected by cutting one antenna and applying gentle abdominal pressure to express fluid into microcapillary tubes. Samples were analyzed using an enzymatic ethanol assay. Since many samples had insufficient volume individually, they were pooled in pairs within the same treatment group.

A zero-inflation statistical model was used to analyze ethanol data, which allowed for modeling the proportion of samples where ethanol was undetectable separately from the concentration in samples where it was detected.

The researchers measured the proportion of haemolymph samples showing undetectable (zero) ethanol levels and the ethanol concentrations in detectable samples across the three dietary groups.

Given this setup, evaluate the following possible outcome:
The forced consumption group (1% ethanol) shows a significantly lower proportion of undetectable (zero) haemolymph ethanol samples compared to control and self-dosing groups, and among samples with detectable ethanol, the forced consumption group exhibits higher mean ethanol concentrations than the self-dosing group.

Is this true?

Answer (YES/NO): NO